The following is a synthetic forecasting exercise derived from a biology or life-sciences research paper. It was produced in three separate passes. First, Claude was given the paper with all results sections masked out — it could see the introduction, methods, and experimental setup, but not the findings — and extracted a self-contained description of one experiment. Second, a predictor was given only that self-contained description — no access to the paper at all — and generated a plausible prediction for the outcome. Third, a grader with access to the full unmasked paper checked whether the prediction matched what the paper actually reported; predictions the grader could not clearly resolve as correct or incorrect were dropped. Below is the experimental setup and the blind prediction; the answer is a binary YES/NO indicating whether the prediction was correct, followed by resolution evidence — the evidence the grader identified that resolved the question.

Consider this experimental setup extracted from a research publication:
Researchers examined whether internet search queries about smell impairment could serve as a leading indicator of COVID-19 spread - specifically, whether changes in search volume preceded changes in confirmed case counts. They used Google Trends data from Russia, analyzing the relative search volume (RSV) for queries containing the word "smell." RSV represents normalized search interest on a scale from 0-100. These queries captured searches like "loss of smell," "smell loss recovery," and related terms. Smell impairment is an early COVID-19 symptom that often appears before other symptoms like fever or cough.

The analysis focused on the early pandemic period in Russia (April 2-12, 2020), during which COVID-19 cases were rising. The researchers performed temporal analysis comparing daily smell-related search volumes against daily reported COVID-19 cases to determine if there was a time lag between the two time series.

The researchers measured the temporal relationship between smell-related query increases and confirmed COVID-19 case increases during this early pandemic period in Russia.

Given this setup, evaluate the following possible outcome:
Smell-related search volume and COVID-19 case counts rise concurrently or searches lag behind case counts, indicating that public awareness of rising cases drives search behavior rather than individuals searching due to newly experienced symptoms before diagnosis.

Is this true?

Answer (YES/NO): NO